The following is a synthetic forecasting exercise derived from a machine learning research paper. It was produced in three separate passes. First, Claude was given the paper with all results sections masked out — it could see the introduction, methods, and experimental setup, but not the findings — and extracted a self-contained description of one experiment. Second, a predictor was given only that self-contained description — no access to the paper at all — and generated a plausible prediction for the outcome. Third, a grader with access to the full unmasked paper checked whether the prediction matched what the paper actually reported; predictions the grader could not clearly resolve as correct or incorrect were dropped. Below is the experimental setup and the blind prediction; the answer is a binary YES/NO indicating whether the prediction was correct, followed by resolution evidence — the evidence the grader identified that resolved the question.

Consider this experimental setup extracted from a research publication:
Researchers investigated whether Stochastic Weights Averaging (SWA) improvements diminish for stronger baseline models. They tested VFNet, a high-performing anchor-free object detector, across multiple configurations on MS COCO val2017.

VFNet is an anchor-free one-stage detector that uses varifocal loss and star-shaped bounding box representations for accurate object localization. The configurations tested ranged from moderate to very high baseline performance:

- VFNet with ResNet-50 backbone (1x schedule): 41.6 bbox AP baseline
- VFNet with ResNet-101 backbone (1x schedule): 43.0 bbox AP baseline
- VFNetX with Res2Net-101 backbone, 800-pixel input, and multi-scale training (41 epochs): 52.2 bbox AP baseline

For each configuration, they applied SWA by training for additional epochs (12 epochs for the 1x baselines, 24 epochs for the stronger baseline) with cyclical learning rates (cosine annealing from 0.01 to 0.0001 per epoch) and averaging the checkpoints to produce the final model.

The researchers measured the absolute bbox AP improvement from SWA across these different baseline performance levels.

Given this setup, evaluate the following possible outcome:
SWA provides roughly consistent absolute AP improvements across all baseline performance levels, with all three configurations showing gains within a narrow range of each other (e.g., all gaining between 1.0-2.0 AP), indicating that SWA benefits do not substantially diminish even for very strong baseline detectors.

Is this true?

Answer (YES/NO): YES